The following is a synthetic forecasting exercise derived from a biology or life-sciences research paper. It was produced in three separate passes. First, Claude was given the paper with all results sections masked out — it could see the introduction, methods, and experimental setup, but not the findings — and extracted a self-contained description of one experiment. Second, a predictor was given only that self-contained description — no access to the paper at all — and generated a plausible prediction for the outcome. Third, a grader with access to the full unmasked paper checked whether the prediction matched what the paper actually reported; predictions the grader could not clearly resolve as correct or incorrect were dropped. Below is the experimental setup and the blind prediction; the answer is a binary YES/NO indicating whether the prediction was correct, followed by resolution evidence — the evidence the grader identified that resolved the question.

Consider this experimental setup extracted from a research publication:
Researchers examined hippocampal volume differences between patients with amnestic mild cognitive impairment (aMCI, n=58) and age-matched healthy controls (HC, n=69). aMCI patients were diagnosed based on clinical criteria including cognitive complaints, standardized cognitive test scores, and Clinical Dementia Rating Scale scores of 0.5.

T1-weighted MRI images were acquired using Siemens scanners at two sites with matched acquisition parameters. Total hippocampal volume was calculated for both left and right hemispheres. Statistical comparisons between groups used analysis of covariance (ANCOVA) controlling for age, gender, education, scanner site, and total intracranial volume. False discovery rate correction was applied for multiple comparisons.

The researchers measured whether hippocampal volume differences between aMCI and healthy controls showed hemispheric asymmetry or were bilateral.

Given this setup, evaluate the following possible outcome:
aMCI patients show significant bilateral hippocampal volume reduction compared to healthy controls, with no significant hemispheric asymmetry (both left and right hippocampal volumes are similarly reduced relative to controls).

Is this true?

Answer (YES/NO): NO